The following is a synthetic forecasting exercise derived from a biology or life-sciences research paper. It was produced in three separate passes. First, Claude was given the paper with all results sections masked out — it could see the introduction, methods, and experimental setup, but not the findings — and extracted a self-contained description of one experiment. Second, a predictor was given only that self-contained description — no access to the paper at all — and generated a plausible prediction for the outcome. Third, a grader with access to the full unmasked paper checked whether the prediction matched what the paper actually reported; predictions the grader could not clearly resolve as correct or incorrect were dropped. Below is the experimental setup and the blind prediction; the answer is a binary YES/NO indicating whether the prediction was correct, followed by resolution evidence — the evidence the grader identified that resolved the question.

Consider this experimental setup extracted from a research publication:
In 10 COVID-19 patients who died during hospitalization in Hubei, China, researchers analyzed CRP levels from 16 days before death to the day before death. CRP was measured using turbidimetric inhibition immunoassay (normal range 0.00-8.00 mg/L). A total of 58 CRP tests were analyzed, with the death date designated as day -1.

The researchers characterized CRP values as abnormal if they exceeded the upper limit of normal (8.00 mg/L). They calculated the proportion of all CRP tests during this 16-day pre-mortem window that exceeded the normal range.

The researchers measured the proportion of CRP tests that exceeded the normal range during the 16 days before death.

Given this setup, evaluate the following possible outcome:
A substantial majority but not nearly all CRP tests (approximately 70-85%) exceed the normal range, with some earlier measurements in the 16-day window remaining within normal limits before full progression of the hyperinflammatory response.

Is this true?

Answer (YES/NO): NO